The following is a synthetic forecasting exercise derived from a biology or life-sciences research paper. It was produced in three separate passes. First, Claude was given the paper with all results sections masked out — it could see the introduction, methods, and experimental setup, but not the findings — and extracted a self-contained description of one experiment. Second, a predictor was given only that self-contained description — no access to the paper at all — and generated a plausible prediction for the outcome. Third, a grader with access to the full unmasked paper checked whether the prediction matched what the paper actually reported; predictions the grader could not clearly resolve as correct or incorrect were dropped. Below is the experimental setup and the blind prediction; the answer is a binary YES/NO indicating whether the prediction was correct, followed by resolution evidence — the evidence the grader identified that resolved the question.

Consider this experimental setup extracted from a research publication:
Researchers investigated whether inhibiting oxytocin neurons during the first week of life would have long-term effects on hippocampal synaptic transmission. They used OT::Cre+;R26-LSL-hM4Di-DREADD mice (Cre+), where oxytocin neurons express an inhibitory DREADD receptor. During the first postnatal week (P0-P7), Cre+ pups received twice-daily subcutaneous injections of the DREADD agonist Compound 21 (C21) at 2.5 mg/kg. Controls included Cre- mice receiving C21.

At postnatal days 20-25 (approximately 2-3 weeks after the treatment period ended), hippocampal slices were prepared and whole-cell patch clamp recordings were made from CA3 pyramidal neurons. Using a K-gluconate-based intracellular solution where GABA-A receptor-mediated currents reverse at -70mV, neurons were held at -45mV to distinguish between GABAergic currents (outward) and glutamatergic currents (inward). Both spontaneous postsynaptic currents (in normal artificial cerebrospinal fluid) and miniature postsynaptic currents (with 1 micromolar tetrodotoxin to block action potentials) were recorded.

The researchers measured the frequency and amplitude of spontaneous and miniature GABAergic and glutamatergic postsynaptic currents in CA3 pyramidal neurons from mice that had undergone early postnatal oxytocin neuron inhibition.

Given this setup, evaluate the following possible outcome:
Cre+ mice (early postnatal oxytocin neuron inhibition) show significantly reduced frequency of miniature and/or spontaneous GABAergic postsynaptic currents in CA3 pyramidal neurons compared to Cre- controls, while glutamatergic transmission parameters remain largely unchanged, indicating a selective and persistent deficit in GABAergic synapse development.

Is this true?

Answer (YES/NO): NO